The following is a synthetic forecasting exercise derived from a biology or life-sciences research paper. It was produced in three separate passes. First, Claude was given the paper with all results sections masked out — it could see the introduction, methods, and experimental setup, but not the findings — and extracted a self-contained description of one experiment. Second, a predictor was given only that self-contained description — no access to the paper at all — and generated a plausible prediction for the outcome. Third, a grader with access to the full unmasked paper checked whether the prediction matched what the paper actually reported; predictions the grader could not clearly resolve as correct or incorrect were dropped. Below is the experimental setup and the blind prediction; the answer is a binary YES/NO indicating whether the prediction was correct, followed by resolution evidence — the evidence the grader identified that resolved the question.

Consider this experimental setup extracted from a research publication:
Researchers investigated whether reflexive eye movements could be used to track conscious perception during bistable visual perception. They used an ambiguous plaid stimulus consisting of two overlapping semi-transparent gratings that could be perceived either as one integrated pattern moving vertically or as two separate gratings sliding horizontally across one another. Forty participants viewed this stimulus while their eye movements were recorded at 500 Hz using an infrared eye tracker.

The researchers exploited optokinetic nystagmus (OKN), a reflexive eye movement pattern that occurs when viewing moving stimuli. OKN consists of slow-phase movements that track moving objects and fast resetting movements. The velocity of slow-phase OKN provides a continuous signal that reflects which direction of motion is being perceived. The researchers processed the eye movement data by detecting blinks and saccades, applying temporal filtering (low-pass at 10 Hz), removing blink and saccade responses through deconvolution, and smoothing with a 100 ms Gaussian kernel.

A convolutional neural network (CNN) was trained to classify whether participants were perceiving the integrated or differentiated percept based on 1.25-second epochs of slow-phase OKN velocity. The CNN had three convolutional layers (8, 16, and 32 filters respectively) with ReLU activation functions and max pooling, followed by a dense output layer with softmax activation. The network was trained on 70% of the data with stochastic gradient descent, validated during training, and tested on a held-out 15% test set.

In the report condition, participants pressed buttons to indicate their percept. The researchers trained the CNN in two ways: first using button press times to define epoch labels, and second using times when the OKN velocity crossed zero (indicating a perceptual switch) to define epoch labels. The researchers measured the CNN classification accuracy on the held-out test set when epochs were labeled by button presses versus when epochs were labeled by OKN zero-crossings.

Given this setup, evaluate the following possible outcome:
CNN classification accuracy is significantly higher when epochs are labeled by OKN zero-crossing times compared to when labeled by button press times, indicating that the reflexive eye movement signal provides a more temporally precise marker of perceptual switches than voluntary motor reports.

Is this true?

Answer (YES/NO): NO